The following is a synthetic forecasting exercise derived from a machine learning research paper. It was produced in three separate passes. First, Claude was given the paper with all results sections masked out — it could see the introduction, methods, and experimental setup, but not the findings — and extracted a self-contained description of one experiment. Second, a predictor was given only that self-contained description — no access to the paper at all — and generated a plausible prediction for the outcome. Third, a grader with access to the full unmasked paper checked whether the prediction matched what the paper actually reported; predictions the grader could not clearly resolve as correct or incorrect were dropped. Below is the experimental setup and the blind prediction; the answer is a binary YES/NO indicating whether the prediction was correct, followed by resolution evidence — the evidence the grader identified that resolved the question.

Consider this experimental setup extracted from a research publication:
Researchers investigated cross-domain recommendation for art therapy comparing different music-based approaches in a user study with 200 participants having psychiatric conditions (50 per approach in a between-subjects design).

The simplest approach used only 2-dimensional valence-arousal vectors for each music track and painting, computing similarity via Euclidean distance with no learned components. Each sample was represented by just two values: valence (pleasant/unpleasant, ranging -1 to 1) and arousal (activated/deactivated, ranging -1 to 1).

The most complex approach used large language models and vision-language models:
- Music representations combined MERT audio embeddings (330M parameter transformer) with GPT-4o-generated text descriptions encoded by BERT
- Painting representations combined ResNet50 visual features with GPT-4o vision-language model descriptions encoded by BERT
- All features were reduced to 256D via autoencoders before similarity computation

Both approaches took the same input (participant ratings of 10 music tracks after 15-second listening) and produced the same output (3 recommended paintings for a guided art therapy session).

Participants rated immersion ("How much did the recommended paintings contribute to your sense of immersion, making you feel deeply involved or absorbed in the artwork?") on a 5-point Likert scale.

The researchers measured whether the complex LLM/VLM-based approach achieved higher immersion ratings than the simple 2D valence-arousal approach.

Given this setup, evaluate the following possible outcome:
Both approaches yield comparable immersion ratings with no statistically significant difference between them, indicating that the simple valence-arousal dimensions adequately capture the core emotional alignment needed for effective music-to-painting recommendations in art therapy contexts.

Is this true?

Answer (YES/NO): YES